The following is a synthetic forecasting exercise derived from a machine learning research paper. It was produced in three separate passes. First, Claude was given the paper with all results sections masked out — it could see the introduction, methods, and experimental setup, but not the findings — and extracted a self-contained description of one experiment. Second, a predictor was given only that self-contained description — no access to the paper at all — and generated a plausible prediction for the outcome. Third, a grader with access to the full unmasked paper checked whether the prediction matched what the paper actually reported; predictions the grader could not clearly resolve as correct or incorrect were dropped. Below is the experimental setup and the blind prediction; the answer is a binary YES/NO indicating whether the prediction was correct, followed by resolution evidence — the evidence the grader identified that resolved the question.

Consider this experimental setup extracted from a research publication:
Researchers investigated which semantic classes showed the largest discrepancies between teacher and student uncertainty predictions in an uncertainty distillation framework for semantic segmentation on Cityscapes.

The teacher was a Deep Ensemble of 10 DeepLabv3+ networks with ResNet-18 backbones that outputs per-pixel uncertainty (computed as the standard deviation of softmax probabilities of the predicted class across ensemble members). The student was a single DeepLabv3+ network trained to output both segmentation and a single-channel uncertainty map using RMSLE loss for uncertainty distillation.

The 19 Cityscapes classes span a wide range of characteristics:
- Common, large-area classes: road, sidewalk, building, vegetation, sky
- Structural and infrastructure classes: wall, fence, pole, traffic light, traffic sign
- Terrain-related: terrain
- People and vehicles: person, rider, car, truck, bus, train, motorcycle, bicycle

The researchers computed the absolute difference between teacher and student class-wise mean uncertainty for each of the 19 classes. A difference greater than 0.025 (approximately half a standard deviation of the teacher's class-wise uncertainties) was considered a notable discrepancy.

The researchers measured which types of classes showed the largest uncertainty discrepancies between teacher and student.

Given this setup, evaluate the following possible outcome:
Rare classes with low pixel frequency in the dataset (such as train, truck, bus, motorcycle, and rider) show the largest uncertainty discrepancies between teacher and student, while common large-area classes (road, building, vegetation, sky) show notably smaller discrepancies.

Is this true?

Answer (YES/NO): NO